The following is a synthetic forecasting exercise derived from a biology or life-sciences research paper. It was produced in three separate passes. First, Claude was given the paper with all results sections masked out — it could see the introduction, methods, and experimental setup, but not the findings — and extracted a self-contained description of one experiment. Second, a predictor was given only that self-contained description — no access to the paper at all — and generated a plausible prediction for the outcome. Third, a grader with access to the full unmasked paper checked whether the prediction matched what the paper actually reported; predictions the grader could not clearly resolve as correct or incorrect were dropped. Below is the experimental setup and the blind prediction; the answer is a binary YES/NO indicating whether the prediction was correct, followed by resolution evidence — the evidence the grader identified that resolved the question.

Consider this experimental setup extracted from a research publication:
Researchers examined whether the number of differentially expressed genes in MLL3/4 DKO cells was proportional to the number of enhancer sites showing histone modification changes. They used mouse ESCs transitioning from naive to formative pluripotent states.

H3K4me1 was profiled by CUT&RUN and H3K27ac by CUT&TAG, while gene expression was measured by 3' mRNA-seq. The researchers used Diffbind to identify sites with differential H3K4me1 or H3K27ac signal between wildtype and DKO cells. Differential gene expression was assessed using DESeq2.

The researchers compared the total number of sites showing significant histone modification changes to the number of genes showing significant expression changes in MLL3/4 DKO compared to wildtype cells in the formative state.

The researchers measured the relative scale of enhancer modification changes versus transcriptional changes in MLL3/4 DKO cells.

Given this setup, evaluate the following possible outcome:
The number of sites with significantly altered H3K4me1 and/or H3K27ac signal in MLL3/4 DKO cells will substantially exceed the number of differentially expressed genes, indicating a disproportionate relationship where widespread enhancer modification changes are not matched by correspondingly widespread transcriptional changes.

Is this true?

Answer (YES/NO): YES